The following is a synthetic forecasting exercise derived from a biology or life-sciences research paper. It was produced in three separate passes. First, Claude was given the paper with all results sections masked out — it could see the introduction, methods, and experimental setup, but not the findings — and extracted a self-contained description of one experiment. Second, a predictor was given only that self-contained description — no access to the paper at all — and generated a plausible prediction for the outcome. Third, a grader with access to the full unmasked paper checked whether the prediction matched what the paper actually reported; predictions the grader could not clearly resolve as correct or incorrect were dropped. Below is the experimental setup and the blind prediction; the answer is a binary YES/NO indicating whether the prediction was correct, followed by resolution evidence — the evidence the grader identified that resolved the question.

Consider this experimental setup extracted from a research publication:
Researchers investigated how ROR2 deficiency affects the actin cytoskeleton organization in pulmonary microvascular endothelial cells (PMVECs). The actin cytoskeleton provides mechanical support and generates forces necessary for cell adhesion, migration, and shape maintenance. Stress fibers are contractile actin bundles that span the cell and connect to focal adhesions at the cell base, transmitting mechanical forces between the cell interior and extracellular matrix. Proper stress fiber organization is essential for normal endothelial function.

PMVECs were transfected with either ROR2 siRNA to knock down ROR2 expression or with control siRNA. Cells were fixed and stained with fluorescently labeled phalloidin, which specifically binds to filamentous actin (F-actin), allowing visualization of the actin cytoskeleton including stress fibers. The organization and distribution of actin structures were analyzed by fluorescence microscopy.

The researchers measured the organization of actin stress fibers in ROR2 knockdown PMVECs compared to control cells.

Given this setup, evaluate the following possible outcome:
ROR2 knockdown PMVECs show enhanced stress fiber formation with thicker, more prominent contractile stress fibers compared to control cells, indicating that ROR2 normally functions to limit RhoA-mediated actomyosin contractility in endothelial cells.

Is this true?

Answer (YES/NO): NO